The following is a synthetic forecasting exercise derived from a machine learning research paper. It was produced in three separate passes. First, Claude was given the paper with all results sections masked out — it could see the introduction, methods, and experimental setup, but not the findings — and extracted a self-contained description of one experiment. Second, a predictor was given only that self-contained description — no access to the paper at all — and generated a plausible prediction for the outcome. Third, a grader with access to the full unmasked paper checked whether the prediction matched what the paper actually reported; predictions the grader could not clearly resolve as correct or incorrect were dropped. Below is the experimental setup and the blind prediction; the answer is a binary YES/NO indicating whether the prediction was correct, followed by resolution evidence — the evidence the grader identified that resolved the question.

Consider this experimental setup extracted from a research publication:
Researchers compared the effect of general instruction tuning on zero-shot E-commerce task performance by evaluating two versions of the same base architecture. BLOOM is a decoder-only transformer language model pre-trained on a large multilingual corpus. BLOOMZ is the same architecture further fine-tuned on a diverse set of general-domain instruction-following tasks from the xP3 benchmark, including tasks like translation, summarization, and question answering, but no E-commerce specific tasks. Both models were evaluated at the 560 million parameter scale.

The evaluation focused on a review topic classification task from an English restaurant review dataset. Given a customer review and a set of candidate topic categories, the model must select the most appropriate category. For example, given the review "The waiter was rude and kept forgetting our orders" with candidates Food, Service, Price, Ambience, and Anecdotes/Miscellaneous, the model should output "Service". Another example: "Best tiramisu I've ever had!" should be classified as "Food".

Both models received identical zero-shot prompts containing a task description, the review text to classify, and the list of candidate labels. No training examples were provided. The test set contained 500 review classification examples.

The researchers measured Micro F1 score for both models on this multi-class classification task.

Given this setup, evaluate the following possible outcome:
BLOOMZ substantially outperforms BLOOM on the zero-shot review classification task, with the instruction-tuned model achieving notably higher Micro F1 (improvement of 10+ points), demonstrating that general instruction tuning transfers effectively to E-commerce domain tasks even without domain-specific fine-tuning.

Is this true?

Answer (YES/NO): YES